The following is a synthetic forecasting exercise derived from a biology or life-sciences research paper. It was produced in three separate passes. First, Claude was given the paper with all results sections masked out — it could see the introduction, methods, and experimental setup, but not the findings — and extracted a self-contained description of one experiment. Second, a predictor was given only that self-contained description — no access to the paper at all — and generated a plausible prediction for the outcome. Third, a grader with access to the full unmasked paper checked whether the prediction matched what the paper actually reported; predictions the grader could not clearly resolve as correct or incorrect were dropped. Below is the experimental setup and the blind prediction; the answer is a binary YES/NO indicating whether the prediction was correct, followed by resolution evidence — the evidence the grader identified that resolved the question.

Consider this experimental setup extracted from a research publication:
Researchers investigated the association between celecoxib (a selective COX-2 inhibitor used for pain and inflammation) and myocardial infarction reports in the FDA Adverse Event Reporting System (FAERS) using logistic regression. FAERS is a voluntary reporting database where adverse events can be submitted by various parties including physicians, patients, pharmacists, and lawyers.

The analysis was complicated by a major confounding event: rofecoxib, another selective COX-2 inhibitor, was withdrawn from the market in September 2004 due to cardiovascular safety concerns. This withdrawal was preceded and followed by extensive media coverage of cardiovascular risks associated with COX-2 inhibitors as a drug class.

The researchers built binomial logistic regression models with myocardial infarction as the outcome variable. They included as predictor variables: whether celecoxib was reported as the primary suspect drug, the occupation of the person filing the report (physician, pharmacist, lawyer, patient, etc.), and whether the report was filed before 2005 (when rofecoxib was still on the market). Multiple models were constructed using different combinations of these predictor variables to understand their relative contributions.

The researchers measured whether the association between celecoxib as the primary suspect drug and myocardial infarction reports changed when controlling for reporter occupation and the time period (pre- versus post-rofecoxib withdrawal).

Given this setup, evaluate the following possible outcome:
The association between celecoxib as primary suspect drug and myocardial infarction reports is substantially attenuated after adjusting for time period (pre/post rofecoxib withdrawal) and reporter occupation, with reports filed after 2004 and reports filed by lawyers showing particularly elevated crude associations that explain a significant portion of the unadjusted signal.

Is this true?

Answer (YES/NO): NO